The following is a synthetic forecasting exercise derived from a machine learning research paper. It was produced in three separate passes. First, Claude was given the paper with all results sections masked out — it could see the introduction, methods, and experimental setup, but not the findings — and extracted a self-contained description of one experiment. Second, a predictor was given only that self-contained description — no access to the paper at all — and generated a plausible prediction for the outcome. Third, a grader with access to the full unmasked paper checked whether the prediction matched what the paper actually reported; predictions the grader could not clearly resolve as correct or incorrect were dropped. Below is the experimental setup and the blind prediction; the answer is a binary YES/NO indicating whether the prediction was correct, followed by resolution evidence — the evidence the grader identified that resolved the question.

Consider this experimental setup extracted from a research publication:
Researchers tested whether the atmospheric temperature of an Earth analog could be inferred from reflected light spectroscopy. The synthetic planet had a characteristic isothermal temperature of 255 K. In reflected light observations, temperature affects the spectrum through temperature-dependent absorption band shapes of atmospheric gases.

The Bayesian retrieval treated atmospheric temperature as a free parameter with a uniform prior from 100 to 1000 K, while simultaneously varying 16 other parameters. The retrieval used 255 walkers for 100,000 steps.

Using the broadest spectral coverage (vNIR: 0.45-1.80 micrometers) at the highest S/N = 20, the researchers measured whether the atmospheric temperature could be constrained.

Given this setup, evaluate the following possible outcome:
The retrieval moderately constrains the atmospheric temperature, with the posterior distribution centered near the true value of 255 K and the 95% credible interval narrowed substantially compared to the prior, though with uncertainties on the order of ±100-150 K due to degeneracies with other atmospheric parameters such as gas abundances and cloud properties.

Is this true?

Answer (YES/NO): NO